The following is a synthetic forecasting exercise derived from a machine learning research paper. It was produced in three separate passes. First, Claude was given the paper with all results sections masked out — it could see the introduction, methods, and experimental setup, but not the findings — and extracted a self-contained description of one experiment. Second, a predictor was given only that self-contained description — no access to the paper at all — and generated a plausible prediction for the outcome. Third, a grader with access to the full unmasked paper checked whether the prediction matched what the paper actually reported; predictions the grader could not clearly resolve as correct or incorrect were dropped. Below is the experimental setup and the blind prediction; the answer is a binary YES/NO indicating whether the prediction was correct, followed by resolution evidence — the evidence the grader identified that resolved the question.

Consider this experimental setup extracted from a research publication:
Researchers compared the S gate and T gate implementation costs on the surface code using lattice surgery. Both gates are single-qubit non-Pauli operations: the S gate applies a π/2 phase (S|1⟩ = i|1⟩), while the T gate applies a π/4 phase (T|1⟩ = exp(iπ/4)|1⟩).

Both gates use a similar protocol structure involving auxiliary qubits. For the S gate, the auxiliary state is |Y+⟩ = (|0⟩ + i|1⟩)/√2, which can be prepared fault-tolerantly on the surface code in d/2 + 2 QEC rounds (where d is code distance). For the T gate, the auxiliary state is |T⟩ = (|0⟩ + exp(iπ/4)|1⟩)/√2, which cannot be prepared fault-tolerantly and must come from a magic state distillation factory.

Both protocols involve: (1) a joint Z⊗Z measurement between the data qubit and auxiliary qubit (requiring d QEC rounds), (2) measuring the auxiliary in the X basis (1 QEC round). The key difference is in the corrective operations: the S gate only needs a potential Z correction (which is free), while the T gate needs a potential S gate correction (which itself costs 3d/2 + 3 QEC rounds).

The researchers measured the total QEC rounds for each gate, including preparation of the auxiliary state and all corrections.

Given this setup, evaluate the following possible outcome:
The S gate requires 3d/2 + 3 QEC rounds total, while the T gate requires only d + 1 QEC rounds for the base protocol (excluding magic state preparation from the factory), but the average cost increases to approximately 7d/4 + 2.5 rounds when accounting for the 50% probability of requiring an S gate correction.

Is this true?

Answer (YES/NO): NO